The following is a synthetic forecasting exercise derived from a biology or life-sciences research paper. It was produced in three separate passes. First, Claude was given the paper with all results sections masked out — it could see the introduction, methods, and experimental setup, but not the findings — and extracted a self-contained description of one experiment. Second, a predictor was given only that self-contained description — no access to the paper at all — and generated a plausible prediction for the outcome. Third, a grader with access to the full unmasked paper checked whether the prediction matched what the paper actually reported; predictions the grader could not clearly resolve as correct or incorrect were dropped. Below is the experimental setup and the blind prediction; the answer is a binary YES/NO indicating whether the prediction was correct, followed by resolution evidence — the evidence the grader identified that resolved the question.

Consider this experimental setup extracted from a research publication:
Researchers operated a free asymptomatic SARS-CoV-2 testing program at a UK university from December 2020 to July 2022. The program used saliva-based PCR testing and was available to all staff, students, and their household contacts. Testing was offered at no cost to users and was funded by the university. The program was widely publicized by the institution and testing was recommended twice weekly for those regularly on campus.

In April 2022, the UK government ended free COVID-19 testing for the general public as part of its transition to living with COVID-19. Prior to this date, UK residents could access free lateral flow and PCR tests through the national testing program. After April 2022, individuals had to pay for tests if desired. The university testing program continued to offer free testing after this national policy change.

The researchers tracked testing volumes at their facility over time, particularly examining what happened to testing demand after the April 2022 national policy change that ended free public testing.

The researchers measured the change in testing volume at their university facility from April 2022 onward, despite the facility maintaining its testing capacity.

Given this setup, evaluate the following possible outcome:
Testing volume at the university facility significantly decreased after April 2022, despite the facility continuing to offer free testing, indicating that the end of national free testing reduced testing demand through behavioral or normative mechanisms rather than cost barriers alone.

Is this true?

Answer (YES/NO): YES